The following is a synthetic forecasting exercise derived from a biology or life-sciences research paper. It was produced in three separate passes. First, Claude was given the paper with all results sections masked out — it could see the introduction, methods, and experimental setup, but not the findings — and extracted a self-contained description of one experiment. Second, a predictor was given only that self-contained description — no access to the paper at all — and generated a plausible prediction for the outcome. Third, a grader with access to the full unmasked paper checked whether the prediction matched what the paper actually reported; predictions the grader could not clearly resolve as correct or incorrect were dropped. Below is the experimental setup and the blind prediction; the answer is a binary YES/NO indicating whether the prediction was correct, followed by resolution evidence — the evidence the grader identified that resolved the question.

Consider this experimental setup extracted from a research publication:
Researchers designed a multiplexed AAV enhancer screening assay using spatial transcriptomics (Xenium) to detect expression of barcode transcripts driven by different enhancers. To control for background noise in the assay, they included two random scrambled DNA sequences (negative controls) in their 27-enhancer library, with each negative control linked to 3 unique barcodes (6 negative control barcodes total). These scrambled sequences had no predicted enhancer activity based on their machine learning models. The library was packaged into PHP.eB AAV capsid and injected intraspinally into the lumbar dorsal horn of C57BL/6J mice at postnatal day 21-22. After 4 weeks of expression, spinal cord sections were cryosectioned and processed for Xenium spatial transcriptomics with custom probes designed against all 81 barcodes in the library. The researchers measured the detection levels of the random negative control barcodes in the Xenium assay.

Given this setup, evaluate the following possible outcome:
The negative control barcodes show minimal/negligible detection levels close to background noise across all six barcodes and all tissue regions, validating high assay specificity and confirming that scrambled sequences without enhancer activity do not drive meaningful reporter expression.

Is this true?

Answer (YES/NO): NO